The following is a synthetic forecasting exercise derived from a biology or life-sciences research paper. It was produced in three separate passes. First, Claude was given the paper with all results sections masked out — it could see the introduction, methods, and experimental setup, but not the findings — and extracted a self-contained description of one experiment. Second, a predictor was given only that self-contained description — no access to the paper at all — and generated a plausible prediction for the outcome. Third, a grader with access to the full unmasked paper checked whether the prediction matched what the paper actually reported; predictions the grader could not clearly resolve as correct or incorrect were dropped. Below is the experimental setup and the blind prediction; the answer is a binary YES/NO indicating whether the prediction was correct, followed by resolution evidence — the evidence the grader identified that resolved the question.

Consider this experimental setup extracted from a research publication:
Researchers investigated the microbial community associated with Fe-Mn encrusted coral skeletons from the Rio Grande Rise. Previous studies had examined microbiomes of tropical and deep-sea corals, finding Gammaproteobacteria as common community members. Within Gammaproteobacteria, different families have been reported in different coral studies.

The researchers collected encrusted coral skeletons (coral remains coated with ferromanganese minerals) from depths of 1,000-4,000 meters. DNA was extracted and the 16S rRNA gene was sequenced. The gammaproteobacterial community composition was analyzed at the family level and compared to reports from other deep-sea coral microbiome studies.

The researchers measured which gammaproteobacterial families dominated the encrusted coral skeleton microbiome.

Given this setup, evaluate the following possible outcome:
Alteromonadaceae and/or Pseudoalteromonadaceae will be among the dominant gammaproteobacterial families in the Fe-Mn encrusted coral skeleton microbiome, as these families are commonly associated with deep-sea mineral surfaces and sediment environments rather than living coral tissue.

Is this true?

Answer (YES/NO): NO